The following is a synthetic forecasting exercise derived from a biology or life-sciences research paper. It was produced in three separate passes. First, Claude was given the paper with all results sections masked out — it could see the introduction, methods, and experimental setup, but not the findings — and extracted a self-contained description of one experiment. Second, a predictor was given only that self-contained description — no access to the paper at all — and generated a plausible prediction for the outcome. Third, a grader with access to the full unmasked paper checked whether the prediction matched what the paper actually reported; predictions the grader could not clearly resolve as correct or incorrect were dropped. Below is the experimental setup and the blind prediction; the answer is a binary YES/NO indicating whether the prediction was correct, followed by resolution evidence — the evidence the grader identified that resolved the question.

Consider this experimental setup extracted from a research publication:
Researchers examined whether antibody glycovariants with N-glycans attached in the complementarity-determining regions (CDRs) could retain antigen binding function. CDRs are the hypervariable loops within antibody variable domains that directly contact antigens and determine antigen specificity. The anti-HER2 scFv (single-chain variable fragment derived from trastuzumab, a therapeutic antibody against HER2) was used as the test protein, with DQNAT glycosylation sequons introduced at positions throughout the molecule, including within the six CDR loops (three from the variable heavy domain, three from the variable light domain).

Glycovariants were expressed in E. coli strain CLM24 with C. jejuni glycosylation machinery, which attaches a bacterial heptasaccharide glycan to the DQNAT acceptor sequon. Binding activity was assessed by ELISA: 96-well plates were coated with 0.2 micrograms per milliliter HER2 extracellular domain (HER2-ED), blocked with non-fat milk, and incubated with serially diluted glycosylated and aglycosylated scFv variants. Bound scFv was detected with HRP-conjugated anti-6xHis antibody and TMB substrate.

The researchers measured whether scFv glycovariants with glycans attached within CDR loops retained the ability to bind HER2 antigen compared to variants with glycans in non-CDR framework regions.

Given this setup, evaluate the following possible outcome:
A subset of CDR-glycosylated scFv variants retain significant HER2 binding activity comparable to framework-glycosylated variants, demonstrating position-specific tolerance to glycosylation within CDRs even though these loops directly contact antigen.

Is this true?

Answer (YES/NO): YES